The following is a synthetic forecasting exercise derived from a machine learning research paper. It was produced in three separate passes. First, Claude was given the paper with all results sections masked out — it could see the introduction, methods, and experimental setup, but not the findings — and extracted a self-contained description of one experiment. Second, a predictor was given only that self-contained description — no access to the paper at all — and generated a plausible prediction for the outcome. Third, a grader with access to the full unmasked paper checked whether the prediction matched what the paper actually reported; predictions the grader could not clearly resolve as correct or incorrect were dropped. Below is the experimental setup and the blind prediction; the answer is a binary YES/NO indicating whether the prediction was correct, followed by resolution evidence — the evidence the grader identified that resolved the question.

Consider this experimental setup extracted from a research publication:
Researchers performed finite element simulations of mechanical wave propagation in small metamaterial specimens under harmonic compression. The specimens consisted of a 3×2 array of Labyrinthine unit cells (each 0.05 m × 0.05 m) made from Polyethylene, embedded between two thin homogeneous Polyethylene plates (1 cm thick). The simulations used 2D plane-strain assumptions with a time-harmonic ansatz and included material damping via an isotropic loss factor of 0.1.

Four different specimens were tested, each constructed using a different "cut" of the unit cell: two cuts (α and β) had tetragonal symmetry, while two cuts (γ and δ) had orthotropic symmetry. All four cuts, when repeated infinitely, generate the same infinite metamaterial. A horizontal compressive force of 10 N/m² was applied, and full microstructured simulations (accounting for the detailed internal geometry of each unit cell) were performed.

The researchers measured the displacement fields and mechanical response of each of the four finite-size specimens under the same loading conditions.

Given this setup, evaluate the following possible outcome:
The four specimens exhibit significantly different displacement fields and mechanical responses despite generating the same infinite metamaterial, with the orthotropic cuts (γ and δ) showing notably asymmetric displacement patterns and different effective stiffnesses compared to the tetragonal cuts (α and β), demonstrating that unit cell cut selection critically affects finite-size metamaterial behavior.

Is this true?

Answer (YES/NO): NO